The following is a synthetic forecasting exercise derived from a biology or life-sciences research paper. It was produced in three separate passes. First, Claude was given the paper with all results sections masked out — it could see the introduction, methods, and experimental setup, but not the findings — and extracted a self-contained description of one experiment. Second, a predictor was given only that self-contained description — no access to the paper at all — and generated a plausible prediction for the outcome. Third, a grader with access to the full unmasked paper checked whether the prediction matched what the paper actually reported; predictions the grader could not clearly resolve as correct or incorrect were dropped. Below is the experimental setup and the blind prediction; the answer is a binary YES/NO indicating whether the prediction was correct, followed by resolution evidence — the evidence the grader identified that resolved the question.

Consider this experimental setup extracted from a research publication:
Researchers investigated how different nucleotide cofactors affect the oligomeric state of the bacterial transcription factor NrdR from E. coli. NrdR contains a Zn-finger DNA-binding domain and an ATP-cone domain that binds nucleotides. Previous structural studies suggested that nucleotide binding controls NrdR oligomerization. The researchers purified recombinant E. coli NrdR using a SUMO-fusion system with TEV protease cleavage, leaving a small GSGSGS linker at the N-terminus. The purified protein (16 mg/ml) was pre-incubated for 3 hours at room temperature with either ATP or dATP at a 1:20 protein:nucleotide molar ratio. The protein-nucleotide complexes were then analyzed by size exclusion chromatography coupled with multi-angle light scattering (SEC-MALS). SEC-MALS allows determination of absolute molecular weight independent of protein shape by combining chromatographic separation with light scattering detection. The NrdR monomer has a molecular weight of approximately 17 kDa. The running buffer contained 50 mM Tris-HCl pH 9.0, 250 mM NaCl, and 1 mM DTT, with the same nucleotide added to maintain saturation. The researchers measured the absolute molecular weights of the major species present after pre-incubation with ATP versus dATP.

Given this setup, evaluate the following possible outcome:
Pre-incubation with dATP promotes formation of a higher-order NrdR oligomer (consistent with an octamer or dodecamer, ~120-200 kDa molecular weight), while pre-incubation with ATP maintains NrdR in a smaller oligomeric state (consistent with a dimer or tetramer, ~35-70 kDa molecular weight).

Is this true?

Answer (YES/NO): NO